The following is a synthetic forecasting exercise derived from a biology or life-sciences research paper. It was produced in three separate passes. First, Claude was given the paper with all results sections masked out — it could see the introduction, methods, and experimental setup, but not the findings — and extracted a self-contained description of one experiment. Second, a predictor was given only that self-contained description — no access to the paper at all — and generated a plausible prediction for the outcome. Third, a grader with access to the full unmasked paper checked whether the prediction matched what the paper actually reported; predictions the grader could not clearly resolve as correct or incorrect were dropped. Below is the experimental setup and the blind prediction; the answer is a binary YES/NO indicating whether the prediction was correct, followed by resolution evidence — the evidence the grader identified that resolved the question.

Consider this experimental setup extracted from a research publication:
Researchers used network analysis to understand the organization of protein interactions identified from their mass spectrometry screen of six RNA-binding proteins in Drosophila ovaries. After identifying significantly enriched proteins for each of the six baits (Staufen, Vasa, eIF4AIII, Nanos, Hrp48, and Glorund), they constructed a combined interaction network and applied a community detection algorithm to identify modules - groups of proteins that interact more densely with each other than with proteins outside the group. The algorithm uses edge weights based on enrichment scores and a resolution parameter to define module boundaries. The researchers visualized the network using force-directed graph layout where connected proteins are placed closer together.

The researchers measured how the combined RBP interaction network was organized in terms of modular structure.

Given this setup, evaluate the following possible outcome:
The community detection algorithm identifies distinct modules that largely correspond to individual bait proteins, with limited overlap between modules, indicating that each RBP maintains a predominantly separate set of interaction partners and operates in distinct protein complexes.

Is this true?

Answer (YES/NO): NO